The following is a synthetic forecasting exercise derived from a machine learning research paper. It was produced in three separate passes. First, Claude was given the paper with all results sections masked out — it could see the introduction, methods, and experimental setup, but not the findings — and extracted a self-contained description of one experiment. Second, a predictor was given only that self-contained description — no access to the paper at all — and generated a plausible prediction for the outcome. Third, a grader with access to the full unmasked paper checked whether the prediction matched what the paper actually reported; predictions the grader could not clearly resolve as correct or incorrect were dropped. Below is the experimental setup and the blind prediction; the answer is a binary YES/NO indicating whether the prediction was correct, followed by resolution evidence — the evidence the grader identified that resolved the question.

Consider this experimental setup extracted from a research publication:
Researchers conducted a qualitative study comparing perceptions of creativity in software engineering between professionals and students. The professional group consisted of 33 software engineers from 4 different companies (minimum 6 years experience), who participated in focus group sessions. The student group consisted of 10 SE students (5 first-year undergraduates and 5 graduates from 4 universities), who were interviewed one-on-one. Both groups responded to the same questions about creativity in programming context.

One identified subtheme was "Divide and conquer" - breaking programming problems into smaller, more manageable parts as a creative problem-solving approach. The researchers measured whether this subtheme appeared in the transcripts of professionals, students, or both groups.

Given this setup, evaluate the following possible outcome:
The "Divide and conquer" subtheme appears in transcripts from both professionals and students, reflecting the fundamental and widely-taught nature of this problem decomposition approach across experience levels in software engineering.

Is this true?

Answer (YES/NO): NO